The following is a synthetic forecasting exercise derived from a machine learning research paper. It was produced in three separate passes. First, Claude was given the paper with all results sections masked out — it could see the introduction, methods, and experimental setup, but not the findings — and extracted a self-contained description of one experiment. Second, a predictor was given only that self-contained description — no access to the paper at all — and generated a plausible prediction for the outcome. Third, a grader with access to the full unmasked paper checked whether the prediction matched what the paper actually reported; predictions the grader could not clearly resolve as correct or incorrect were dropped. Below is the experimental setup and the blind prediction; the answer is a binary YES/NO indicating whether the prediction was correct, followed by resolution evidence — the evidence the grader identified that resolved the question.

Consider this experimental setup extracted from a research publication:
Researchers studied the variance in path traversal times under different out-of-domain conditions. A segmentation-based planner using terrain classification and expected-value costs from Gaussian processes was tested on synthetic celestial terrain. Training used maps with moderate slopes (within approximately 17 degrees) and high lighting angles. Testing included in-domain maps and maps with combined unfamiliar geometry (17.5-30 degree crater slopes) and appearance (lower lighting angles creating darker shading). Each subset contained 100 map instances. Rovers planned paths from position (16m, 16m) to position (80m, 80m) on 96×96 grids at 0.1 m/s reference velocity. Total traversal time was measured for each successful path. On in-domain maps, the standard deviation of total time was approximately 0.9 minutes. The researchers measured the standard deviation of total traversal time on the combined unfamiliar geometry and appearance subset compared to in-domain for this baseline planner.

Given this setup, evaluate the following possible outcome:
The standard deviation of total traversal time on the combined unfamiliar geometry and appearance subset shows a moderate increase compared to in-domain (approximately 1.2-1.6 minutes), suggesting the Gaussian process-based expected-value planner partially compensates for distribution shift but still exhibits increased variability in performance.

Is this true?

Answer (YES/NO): NO